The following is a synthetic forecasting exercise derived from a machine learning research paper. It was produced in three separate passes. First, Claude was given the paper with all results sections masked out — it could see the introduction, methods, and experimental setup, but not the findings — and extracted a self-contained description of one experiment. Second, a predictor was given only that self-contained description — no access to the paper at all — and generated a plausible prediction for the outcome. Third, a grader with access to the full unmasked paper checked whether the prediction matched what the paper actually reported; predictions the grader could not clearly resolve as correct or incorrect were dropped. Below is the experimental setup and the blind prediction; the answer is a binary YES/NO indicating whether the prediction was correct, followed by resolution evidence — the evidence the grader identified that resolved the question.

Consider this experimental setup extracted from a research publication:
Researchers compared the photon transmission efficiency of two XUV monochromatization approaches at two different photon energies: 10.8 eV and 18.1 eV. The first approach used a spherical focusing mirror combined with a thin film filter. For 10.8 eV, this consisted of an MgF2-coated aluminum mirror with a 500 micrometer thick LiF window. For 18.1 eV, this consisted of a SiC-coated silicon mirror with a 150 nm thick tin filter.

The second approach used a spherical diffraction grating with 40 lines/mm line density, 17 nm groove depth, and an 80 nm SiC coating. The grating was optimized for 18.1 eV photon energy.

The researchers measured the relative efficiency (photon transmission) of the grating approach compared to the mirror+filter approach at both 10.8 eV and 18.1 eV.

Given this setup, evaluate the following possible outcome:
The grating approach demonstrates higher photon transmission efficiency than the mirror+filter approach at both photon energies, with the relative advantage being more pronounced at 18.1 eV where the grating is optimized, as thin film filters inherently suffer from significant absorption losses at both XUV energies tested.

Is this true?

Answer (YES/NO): YES